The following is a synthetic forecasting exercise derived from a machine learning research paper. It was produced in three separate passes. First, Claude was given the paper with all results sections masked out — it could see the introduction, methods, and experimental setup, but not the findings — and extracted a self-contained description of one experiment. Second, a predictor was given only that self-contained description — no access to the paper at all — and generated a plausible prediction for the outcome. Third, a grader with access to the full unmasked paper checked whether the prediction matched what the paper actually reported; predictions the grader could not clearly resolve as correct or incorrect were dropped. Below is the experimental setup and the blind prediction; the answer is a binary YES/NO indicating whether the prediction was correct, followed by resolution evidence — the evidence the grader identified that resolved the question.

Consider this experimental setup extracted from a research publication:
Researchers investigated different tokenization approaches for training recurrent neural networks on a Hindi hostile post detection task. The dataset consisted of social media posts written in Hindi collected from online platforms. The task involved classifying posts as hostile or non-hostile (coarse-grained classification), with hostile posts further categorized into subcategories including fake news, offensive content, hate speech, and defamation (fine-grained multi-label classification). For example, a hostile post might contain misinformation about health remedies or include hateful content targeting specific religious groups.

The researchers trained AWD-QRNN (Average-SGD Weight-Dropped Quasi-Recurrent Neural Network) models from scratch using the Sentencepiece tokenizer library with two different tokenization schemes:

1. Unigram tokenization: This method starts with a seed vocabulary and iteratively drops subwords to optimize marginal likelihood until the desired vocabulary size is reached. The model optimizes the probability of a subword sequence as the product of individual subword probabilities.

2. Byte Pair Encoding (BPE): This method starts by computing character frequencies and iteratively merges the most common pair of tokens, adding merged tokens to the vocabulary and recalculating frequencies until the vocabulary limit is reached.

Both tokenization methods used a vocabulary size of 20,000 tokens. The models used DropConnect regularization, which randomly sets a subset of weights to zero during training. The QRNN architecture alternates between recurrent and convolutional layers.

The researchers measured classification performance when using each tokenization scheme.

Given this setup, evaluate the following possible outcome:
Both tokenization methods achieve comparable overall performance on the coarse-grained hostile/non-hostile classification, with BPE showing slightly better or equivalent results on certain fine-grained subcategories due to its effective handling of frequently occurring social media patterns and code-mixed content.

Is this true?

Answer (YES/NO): NO